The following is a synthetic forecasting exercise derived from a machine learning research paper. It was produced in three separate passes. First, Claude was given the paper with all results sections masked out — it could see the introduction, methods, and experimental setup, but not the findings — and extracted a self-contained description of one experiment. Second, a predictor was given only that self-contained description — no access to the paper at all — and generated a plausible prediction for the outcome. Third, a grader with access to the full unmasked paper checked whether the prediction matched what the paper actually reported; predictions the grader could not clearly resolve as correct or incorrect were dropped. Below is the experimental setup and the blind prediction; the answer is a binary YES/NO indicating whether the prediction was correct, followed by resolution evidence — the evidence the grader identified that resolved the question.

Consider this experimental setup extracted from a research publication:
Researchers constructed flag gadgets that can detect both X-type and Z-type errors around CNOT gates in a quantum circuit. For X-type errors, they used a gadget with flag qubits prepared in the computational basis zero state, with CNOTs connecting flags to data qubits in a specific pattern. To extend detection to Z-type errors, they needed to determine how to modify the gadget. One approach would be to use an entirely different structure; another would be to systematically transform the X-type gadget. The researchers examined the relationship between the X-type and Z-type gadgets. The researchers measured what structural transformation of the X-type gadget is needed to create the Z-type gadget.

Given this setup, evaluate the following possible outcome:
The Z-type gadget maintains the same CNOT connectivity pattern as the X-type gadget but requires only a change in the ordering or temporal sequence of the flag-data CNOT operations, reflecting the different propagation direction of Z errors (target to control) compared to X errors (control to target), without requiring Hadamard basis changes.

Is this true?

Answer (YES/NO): NO